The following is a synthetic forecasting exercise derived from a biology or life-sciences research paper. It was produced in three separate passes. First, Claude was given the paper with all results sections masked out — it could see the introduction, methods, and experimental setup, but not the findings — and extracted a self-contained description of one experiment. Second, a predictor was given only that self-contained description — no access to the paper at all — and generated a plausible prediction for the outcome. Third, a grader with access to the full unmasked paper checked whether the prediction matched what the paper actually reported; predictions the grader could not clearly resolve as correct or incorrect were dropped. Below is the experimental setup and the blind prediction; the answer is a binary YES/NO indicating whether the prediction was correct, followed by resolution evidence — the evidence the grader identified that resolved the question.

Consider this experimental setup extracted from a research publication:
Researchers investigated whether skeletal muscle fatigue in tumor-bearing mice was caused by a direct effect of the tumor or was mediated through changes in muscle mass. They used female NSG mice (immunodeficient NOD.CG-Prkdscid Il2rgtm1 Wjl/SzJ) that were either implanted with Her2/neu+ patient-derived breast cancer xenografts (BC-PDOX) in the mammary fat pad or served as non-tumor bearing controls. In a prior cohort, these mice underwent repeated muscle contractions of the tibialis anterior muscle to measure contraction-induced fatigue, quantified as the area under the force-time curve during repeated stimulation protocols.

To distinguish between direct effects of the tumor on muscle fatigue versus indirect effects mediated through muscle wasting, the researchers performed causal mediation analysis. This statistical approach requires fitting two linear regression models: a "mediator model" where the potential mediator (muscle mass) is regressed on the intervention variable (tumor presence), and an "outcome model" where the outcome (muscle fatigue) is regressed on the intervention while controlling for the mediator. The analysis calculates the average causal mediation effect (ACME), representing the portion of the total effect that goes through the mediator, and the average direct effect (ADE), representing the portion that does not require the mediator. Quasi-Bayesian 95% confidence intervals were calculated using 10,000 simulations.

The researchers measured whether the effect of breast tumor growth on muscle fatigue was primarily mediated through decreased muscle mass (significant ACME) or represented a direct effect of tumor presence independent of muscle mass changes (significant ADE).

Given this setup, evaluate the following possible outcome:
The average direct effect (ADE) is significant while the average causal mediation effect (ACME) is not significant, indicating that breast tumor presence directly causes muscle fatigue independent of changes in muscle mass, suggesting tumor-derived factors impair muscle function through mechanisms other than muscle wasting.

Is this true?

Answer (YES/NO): YES